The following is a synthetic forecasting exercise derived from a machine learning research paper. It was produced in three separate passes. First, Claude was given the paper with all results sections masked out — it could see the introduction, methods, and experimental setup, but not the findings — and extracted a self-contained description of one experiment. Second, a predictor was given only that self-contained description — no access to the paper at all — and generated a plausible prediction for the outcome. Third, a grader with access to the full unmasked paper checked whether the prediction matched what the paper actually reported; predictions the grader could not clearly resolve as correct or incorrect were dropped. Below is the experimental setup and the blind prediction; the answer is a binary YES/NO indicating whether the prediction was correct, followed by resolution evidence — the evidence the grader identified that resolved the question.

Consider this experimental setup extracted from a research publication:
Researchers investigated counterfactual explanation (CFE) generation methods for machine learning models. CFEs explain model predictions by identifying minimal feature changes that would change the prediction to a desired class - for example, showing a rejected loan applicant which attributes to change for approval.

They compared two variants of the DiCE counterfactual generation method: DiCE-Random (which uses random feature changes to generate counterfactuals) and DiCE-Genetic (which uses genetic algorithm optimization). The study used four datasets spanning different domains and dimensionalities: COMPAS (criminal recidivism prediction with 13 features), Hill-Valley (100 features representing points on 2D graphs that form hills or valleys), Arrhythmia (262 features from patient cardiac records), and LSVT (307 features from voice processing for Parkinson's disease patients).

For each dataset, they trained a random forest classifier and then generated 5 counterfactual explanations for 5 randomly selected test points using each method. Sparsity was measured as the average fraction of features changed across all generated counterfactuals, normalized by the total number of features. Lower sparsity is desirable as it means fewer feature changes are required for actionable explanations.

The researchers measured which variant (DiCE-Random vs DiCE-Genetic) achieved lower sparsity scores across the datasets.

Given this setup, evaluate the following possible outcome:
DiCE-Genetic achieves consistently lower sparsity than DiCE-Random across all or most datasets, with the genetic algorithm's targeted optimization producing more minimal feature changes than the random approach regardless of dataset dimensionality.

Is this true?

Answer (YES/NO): NO